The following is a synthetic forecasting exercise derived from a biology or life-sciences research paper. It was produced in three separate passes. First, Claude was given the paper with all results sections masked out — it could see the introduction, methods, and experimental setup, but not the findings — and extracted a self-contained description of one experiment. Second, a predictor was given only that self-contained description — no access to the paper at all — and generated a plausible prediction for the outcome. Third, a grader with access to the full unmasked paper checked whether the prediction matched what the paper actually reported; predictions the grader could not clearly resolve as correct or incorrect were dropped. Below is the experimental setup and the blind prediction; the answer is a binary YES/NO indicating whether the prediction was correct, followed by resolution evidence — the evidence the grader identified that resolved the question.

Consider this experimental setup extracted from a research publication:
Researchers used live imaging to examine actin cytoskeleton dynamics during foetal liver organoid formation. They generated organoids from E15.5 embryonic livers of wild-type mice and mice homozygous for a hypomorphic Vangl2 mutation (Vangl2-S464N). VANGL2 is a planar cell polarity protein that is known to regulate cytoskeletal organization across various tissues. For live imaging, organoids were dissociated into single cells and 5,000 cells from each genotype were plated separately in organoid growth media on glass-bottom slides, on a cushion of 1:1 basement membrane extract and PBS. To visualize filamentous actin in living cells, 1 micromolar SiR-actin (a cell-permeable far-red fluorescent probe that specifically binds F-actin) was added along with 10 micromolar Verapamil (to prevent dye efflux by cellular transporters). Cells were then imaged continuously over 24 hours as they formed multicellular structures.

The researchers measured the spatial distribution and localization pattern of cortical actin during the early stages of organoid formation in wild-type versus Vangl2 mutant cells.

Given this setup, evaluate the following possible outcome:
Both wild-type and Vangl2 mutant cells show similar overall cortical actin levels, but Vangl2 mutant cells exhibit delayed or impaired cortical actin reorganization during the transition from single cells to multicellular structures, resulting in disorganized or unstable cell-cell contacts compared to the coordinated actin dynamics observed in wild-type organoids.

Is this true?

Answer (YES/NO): NO